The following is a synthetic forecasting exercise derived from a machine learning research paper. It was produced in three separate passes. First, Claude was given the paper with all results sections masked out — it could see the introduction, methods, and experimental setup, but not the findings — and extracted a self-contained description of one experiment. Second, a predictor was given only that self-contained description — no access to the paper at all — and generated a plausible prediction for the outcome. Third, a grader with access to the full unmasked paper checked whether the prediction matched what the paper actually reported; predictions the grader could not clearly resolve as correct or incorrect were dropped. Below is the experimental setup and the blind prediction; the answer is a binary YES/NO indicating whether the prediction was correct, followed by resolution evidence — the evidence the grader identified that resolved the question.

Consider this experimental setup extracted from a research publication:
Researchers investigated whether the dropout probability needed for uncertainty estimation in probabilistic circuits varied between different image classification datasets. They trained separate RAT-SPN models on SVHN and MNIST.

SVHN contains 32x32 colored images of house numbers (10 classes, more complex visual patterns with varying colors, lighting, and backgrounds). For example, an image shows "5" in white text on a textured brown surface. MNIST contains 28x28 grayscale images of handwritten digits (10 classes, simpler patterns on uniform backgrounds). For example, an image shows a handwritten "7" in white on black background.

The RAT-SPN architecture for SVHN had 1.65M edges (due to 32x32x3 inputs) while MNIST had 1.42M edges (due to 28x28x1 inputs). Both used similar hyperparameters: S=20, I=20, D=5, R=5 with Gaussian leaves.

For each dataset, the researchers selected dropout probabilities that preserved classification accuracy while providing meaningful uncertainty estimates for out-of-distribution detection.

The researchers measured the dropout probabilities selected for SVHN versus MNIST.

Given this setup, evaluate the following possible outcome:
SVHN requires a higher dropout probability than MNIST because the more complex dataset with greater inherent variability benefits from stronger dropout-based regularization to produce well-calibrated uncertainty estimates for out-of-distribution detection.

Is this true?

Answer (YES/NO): NO